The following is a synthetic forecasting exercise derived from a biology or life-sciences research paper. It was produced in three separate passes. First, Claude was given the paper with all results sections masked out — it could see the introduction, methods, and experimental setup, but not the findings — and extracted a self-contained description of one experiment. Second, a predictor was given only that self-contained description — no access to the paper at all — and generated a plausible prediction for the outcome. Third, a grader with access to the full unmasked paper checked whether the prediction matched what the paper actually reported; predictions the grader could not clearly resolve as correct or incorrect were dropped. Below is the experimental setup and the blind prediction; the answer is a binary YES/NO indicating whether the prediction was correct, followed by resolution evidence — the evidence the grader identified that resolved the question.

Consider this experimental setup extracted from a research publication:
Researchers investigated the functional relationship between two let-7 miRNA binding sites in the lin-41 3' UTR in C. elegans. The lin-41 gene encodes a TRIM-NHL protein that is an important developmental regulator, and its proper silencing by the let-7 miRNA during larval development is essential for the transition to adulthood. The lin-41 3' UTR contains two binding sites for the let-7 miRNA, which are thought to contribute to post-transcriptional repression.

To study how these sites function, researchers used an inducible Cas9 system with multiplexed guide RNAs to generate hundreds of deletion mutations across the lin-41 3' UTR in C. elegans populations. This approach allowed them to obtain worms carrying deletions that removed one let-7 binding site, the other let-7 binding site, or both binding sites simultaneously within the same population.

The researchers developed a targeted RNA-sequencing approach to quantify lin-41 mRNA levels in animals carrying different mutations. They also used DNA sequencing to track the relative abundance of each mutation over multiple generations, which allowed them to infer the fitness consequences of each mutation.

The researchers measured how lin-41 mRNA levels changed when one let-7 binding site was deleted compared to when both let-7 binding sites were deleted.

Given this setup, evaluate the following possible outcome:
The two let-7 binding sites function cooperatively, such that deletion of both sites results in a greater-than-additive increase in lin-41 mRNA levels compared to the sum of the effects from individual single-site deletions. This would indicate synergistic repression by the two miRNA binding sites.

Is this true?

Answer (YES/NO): NO